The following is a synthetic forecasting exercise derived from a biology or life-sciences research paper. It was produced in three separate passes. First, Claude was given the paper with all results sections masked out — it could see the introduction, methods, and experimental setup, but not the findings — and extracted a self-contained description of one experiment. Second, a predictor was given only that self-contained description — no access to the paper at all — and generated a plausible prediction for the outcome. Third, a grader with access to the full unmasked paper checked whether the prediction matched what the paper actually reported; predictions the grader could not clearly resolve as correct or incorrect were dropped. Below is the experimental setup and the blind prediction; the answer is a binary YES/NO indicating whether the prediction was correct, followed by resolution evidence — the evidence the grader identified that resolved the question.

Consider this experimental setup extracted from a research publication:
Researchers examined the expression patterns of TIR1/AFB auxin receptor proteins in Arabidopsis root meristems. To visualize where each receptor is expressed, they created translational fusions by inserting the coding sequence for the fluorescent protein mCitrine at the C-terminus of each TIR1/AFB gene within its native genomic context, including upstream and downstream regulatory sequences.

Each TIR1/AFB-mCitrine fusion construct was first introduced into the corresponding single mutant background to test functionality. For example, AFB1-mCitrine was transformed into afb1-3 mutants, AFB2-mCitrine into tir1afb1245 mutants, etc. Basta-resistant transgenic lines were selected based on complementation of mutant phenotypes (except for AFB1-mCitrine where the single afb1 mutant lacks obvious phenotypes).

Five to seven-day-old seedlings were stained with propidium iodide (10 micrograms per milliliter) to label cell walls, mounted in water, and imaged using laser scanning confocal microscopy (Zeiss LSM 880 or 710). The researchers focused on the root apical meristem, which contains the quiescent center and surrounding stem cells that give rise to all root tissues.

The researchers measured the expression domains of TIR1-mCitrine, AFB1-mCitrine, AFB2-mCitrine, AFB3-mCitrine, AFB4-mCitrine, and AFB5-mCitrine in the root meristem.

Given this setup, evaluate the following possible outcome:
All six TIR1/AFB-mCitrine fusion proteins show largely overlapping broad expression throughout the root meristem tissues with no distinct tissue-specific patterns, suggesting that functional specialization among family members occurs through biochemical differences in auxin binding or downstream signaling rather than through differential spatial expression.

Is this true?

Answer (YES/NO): NO